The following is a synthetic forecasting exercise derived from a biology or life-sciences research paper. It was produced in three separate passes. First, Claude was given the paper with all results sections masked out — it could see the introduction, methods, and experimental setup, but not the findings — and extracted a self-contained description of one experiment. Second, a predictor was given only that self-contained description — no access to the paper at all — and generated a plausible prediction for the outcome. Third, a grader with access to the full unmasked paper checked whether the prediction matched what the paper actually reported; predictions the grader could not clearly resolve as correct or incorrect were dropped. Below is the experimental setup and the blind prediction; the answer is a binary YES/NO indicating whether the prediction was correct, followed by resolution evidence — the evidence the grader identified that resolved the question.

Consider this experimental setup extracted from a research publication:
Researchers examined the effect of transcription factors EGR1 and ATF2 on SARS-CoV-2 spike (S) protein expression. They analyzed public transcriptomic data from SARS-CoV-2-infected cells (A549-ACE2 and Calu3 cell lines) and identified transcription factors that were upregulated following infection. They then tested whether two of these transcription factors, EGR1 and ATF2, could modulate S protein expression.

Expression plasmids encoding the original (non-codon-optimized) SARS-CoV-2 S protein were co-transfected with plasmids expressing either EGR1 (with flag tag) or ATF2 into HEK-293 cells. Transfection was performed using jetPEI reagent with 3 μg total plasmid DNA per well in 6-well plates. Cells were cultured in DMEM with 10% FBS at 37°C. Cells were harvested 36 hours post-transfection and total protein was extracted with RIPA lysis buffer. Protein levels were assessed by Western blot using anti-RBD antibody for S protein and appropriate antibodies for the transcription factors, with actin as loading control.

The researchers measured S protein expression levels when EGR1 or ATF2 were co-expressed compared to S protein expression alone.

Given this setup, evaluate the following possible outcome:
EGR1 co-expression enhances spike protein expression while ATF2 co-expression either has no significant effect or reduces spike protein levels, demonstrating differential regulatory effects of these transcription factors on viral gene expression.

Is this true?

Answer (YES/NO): YES